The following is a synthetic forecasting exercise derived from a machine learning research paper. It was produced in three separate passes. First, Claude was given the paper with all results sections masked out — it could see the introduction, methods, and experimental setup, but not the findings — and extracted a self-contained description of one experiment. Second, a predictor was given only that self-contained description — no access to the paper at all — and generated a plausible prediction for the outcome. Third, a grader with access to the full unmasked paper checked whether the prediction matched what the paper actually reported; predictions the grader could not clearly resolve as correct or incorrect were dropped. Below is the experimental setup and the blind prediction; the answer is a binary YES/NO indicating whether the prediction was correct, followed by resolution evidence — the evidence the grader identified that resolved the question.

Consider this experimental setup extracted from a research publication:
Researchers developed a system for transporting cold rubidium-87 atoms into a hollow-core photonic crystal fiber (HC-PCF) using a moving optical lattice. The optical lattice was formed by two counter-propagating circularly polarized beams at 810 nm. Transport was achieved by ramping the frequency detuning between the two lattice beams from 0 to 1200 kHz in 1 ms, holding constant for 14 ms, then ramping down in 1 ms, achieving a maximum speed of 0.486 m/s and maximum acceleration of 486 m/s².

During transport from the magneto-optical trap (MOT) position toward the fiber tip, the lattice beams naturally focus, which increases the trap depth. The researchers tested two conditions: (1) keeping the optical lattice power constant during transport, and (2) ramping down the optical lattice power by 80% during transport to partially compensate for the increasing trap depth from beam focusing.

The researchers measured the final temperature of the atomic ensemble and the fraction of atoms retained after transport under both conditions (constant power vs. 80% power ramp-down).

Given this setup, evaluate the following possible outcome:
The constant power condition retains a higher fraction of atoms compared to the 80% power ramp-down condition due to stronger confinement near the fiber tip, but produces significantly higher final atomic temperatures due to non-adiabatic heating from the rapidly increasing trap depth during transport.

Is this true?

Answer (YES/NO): YES